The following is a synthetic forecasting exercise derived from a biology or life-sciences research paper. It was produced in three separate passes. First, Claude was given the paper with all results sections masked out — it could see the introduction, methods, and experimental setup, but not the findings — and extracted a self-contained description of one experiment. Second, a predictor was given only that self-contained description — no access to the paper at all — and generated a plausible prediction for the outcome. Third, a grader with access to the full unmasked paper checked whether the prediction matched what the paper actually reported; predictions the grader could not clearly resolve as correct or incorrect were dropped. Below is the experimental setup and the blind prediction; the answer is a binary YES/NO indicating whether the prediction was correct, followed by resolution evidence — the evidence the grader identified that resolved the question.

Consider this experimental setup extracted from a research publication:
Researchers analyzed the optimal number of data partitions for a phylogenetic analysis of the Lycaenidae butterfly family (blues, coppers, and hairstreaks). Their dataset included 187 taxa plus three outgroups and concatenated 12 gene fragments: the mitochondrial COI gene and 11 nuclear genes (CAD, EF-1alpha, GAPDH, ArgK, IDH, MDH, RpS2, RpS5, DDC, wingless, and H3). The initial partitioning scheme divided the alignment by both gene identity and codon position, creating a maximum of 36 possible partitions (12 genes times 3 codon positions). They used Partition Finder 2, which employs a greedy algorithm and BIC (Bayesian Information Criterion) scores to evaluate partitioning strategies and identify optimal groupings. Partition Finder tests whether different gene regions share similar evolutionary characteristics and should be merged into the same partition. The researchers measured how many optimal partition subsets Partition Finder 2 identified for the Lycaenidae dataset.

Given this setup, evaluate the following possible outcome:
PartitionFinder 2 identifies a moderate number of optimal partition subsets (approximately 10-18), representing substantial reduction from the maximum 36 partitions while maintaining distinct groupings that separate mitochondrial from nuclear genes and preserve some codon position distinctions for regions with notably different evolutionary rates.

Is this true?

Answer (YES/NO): YES